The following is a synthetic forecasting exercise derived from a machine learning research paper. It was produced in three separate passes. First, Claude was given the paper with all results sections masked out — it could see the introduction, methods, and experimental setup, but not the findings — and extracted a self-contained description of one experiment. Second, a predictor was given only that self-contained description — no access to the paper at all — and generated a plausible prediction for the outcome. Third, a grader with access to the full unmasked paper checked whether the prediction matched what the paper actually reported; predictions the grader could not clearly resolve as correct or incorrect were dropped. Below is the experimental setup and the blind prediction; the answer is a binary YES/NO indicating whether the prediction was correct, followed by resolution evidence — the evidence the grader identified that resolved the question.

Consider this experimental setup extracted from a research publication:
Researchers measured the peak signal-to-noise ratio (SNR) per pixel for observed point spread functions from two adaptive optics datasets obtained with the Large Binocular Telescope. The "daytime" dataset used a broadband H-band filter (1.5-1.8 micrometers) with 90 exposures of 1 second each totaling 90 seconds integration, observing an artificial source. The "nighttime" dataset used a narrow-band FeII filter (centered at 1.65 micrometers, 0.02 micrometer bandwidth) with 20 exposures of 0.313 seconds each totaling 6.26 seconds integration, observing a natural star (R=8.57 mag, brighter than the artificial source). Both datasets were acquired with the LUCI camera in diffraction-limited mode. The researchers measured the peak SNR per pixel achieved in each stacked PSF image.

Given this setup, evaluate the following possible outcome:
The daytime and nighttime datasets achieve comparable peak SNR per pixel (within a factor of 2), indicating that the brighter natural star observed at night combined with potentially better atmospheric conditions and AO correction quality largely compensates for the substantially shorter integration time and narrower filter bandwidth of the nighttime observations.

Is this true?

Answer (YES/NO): NO